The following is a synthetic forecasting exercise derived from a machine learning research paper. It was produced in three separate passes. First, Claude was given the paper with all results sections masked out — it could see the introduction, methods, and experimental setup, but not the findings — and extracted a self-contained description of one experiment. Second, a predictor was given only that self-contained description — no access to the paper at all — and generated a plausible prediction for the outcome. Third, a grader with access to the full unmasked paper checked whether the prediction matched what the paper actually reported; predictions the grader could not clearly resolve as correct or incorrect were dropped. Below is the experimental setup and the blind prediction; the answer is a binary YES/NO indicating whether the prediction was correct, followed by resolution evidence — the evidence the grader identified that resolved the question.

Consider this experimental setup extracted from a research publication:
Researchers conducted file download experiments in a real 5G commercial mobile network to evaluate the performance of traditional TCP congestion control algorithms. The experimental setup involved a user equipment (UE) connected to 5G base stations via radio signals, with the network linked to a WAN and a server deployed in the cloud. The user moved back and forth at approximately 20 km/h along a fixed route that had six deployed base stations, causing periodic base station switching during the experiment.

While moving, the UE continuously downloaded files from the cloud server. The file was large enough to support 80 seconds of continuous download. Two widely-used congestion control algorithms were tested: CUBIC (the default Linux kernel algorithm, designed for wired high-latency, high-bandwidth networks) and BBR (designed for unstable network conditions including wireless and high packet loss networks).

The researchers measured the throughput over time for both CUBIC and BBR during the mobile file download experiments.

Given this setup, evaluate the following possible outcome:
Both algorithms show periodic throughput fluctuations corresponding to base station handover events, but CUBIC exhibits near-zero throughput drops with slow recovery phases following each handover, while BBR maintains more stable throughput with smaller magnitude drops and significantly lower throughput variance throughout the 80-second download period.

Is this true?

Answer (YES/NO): NO